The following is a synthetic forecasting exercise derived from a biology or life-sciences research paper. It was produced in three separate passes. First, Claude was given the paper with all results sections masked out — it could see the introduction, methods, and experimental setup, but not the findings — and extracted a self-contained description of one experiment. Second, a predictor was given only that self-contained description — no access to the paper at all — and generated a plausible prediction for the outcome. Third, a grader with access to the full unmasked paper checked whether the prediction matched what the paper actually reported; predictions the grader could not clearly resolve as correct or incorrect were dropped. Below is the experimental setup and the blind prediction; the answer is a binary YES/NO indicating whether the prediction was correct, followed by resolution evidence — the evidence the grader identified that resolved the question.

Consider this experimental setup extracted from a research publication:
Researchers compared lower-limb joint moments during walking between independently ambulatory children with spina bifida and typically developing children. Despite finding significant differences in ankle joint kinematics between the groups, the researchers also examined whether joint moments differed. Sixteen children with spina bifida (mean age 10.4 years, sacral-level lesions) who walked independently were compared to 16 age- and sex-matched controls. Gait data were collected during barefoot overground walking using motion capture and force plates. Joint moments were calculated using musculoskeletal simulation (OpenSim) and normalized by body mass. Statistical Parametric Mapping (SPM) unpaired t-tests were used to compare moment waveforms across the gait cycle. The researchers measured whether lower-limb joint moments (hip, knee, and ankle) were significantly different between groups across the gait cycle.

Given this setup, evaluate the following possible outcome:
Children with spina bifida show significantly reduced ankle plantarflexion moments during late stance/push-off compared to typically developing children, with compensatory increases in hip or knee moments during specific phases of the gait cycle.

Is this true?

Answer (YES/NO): NO